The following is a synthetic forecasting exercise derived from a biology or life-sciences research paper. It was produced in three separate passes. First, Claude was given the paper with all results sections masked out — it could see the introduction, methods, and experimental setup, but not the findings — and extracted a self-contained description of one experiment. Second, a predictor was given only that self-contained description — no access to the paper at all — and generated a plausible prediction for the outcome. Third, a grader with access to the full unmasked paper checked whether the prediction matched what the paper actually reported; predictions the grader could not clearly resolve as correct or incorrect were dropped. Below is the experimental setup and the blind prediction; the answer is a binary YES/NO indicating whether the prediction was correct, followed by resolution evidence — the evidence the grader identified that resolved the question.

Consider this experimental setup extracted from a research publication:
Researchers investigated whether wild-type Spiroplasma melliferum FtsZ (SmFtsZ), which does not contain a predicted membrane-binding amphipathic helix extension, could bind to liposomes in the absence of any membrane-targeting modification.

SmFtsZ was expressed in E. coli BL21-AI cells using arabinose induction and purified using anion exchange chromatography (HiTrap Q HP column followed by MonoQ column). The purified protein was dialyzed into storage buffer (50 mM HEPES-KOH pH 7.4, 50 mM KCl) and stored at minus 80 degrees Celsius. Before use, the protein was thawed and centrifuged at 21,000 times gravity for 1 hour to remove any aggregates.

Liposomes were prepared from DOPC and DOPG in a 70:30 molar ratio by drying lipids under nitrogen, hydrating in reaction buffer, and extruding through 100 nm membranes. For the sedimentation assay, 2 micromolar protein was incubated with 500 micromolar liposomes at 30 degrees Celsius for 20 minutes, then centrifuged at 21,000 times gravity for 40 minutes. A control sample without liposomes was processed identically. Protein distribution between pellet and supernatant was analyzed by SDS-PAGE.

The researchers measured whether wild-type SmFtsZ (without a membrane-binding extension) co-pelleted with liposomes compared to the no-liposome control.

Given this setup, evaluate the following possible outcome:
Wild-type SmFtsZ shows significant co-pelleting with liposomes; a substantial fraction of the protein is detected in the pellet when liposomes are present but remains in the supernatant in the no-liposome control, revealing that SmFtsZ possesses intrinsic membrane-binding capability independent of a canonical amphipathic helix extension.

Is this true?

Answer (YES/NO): NO